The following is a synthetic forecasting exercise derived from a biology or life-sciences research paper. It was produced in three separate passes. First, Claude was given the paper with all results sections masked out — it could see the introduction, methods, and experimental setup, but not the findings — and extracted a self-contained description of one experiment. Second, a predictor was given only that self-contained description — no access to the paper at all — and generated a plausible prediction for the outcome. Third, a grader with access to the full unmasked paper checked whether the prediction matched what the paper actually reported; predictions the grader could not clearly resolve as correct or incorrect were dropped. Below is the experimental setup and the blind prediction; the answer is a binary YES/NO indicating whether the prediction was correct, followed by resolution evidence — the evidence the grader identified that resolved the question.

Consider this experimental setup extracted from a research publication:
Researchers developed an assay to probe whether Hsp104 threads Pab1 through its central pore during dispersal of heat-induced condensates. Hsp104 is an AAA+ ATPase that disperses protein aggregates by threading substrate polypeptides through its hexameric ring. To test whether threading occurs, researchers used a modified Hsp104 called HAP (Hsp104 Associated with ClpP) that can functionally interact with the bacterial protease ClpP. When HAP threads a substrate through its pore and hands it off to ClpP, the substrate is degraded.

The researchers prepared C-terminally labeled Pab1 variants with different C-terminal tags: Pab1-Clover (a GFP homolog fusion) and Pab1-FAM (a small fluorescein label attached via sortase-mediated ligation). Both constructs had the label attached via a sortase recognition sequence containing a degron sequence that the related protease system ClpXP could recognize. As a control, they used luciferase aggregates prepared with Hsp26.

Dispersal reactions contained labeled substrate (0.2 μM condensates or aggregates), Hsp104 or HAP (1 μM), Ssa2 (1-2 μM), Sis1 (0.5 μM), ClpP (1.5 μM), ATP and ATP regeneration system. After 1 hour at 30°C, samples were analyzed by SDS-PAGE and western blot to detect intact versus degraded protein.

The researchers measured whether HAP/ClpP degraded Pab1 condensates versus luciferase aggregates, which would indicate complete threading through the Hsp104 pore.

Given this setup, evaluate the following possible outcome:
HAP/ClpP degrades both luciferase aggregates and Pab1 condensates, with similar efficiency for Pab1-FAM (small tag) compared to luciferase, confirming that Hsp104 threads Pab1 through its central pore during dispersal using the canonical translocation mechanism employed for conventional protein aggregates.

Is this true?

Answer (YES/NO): NO